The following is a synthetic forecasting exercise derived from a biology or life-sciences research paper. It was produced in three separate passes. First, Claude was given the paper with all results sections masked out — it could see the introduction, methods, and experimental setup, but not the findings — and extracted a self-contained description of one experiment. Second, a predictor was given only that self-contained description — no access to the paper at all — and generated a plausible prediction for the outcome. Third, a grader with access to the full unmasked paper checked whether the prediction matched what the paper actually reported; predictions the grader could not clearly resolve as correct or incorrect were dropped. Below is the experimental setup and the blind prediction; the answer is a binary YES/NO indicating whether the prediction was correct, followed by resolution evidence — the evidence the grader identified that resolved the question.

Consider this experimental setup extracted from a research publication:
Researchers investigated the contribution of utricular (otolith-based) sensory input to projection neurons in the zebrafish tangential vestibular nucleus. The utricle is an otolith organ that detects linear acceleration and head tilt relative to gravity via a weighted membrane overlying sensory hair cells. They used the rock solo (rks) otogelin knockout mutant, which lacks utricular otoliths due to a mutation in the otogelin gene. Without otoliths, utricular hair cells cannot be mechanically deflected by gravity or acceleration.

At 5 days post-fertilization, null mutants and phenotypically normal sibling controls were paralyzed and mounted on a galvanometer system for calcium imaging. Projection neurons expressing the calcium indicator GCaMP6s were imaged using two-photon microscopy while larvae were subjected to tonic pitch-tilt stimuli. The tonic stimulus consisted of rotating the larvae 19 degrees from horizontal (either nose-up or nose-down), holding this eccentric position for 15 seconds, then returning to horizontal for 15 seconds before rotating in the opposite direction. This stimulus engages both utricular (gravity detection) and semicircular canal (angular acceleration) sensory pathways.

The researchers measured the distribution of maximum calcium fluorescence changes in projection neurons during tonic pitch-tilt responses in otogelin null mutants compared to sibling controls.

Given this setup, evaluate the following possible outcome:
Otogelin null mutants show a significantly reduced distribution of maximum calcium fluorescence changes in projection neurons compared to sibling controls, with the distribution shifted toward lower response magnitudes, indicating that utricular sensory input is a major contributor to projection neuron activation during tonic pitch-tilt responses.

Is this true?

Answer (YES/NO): YES